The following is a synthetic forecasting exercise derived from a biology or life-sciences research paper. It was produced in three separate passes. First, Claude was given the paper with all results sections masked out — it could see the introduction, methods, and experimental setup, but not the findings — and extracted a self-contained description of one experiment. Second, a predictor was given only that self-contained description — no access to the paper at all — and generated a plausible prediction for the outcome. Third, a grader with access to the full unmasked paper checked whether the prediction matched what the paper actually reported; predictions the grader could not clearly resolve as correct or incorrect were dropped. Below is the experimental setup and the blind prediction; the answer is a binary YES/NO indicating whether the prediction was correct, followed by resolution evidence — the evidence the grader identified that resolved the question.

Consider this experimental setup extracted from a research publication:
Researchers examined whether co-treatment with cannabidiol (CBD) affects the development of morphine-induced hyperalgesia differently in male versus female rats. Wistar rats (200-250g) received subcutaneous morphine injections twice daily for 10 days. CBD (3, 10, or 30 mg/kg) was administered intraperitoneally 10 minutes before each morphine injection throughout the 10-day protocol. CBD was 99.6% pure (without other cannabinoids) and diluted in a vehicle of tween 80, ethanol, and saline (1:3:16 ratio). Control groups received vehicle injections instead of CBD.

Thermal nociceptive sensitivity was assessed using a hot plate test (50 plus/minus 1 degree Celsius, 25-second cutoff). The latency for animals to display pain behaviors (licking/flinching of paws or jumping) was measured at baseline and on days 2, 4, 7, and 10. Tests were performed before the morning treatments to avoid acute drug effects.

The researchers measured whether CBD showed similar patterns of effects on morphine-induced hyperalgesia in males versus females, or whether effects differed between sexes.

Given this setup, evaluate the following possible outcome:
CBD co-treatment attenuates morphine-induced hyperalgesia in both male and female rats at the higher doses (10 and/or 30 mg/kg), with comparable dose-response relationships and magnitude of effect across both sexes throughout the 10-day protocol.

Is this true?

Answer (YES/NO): NO